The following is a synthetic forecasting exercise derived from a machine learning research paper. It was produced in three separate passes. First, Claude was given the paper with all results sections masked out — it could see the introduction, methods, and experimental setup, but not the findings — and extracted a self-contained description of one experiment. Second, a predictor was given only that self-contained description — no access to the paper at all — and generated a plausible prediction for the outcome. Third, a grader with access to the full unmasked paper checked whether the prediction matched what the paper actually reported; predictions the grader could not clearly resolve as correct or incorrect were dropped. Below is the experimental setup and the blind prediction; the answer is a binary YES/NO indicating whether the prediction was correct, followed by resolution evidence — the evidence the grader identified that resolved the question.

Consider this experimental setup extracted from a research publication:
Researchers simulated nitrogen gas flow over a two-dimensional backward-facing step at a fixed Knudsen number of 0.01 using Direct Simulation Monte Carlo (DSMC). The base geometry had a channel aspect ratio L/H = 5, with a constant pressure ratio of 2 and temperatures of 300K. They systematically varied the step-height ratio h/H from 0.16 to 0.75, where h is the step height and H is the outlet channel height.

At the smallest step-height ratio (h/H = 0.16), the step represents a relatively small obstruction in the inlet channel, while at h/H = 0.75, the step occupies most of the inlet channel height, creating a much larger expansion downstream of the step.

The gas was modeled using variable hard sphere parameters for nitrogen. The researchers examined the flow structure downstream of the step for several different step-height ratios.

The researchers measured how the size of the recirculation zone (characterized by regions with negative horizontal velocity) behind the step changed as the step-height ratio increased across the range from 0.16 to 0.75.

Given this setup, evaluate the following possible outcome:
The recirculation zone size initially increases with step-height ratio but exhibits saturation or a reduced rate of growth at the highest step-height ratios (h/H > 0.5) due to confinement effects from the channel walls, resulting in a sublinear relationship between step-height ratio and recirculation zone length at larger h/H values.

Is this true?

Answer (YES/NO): NO